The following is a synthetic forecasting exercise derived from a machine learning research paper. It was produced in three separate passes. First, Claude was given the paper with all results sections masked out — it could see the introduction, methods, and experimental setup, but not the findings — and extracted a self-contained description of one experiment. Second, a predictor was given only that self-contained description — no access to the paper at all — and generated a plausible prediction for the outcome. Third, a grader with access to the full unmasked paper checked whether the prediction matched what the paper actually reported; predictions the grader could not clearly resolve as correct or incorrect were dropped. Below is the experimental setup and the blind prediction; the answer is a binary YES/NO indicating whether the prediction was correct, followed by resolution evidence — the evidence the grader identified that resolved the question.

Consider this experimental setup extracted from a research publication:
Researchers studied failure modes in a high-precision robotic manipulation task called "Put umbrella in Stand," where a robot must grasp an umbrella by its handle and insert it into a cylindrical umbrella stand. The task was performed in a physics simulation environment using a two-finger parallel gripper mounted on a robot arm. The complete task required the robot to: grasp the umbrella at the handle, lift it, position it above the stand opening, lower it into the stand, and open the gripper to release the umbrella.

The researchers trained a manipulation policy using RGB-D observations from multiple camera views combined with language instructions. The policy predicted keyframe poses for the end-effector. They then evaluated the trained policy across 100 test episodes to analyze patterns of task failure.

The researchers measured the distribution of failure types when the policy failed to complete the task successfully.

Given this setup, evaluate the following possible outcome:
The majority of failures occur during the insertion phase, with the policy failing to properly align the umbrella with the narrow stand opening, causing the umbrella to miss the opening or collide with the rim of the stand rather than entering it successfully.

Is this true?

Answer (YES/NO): NO